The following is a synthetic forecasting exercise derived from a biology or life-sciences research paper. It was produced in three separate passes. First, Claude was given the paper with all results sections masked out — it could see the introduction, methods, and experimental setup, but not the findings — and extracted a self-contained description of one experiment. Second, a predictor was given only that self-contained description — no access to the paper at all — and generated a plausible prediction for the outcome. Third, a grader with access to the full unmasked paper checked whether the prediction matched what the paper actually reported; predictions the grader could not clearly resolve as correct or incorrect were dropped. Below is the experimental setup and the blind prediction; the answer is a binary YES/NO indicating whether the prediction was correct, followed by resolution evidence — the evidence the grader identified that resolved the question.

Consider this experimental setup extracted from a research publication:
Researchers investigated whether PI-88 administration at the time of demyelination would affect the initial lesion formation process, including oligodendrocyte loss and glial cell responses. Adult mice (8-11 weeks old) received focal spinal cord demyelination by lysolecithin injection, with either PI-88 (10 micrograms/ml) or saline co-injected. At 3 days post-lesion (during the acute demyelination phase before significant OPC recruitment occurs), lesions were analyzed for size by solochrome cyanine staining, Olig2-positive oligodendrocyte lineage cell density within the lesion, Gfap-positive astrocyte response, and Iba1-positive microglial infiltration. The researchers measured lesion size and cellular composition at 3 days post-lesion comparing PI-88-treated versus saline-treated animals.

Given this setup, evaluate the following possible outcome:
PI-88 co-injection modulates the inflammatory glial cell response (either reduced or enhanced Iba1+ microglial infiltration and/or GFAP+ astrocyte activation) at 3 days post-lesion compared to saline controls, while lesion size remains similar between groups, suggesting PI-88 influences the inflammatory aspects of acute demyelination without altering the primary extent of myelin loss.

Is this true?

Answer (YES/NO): NO